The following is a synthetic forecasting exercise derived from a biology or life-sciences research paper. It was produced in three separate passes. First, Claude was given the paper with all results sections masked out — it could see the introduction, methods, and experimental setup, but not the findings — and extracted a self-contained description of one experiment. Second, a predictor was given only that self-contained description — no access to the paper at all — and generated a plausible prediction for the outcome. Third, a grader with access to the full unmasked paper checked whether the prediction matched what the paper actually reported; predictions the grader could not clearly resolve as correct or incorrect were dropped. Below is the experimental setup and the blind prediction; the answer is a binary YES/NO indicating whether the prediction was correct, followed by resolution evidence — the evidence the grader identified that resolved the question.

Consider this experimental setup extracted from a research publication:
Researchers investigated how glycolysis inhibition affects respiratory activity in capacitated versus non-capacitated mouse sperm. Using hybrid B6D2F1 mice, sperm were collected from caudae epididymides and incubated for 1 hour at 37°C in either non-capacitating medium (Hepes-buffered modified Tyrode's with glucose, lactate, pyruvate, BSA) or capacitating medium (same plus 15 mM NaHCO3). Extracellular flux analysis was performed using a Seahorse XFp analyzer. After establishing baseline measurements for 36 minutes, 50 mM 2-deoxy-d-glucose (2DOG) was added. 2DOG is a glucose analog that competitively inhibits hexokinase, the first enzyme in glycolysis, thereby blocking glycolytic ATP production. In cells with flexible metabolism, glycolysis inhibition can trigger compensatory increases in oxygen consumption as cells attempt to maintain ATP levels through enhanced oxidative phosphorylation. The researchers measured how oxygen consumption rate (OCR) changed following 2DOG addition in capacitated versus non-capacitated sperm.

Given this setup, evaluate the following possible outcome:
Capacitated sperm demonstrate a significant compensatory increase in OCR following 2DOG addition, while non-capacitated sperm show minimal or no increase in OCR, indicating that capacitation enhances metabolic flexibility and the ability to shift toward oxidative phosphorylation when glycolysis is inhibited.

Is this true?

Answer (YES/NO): NO